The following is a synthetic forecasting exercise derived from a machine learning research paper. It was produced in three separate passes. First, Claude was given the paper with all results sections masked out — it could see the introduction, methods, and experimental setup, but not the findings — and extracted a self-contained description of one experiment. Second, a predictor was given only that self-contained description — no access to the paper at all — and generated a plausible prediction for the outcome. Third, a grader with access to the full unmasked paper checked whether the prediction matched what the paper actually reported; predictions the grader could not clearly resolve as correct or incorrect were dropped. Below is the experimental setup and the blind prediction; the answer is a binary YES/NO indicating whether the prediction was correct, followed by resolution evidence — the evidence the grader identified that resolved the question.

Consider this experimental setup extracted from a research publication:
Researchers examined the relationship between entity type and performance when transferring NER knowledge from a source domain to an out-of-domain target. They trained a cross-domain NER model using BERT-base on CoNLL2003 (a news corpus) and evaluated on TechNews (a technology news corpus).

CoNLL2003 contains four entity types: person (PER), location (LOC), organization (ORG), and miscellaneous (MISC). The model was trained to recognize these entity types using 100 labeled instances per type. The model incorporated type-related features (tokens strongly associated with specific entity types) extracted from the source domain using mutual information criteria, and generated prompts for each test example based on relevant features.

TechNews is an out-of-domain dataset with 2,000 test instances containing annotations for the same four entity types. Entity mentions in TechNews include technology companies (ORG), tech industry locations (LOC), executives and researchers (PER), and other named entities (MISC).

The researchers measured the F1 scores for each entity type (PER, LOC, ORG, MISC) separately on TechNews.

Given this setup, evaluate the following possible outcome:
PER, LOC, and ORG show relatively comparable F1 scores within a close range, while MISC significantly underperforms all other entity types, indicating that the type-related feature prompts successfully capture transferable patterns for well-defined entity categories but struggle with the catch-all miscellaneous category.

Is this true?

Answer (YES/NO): NO